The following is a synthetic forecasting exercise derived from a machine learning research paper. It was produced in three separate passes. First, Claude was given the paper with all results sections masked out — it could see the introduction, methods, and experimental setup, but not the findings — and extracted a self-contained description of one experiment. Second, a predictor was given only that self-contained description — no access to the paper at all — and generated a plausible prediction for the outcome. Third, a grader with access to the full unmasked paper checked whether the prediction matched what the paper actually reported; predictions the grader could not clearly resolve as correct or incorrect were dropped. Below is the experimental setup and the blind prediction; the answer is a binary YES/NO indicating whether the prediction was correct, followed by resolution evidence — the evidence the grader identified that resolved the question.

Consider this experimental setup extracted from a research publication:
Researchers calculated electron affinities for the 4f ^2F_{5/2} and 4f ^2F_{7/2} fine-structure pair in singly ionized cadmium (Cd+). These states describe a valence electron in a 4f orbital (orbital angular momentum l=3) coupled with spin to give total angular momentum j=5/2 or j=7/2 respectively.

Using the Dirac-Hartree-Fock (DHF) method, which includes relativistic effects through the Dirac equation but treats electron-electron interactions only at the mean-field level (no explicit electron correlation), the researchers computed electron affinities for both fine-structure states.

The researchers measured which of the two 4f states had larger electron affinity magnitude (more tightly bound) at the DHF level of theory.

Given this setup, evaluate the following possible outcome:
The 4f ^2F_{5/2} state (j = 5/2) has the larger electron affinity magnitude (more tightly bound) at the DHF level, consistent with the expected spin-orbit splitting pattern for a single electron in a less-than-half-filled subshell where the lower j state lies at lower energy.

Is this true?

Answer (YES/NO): NO